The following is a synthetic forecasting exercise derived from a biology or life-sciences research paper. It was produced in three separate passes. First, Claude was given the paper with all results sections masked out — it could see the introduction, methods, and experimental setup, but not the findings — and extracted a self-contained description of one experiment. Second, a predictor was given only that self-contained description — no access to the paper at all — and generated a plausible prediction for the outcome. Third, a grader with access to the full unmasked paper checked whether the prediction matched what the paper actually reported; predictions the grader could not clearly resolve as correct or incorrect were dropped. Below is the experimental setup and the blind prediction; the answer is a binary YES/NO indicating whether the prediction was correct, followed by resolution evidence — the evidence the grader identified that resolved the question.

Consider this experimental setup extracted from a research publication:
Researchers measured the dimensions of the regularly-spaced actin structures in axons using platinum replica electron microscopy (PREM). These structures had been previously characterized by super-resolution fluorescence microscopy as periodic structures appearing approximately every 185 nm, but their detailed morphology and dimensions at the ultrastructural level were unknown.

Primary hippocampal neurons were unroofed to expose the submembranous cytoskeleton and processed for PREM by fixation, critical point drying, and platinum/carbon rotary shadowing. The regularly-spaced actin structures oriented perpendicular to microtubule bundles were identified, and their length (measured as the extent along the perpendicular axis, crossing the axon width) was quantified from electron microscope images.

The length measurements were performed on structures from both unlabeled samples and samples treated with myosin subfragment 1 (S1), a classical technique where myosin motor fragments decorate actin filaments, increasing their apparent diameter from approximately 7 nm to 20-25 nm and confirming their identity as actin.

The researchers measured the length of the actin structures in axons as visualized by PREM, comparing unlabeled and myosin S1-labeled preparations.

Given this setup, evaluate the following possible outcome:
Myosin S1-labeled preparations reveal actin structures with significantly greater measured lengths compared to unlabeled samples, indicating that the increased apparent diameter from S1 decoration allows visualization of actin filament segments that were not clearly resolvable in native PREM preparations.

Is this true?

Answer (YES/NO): NO